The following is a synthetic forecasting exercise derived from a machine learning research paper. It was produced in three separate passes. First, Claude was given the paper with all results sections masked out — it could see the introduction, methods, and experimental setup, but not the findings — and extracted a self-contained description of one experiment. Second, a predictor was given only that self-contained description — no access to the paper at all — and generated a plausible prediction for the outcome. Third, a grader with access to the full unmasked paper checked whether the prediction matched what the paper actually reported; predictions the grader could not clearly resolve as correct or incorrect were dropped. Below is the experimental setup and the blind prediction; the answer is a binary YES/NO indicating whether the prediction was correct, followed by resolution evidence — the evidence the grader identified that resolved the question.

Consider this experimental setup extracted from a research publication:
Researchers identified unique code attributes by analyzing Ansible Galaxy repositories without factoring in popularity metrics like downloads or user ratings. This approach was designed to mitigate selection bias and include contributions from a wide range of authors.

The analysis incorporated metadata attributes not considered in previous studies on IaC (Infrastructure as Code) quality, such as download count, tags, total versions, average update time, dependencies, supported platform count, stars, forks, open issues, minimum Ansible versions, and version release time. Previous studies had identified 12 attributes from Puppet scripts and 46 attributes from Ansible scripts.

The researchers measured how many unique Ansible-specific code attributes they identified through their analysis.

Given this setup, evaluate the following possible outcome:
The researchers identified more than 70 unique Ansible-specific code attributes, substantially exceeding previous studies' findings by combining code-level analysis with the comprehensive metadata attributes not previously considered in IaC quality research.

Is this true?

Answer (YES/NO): YES